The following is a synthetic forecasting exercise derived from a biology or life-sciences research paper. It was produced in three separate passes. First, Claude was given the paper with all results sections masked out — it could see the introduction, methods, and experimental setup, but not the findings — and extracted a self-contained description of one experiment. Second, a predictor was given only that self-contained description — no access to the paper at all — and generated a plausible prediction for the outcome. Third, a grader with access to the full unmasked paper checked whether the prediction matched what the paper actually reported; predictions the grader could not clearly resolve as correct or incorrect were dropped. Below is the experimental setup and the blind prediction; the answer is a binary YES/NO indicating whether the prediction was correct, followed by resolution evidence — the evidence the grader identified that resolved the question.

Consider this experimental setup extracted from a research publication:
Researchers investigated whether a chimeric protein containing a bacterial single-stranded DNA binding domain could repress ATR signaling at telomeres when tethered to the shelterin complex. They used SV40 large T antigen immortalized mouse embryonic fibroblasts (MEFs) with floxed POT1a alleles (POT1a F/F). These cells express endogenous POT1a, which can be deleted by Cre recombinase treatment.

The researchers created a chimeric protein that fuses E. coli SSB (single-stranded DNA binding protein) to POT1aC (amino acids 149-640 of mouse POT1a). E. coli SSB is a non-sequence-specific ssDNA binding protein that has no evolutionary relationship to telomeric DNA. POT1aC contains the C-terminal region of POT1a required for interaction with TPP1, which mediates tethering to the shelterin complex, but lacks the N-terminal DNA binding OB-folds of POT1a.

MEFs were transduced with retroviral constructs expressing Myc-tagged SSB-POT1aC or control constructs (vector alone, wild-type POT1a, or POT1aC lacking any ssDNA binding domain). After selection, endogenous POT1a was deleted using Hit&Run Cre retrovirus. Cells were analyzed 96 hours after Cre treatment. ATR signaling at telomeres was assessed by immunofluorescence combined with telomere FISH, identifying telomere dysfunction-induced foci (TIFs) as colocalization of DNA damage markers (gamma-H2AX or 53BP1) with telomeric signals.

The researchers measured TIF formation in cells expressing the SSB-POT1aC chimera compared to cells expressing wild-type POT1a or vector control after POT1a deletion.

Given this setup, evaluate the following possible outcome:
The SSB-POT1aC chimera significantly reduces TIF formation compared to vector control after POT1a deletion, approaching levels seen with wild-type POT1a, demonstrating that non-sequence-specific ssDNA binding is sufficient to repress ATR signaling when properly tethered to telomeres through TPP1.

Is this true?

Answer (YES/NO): NO